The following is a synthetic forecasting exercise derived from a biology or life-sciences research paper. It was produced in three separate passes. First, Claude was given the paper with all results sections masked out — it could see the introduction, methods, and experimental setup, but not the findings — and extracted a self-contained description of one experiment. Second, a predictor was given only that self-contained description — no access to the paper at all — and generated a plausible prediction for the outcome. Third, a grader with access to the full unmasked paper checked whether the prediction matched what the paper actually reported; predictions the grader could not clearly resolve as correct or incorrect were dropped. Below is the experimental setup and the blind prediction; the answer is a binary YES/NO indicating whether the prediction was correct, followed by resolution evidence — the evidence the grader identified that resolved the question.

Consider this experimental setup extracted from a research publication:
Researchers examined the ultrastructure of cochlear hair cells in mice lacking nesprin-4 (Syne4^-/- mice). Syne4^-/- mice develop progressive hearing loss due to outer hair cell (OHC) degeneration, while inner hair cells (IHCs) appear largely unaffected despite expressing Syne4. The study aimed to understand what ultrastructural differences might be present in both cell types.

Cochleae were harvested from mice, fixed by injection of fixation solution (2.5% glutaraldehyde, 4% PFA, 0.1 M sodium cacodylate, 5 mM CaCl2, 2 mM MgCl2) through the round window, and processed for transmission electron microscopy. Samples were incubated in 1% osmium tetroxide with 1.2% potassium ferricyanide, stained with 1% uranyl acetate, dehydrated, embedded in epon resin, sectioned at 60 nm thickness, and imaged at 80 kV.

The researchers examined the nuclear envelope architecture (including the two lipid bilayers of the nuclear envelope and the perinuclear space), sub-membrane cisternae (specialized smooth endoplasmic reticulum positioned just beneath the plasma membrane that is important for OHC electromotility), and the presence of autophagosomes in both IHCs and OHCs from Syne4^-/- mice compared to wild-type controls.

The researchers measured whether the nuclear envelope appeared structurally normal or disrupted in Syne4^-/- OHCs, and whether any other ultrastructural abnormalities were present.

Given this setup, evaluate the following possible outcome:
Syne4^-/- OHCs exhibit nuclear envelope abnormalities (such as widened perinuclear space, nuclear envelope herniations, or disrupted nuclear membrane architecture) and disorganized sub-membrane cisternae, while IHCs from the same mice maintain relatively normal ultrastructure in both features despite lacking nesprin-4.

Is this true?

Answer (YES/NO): NO